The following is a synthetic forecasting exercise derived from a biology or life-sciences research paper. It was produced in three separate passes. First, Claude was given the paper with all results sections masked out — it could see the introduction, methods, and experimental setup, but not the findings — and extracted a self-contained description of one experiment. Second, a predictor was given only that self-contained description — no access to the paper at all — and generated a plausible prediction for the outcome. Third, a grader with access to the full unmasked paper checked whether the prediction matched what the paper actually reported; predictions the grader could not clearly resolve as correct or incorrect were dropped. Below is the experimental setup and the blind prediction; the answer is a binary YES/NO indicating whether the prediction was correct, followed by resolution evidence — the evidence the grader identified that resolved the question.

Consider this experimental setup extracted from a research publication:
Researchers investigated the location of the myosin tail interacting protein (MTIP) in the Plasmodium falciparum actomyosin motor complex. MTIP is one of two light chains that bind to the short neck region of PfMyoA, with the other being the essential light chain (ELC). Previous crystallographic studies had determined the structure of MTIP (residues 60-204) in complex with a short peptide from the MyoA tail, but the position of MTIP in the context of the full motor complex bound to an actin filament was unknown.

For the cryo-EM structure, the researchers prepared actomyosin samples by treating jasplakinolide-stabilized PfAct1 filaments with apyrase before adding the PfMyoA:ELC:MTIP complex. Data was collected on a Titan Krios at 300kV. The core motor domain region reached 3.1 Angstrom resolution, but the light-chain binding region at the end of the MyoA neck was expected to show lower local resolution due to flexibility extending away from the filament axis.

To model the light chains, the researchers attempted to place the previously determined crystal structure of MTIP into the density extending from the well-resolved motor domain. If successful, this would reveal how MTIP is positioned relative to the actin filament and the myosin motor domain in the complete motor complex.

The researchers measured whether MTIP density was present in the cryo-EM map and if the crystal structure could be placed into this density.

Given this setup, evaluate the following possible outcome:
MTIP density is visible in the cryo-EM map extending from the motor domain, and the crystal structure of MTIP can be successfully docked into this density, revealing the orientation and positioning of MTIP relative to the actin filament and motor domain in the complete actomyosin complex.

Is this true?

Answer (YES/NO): YES